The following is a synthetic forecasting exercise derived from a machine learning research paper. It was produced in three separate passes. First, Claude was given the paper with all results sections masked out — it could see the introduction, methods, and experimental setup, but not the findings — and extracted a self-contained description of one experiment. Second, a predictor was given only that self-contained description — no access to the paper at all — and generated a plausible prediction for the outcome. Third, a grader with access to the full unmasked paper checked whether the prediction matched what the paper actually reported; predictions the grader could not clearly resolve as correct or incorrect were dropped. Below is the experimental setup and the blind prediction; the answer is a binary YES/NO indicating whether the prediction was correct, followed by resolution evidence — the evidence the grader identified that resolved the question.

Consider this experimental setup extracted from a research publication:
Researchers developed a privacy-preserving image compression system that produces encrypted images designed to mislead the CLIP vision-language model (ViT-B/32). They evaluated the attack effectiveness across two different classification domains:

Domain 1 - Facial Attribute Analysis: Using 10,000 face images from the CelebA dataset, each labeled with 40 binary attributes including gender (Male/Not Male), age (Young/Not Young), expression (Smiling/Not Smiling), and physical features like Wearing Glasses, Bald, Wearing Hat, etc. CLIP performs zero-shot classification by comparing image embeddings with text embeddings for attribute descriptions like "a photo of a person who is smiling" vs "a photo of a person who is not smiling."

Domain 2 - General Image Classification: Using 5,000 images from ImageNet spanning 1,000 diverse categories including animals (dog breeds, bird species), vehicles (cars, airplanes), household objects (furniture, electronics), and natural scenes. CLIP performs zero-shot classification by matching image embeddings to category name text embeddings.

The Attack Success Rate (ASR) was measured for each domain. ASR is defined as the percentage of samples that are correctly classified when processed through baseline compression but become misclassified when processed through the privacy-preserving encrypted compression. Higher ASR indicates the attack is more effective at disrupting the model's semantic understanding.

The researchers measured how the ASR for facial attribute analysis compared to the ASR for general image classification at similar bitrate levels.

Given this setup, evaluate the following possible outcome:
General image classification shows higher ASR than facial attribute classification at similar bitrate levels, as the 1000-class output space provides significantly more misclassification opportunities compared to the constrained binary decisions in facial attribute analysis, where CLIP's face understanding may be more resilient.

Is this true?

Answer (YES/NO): YES